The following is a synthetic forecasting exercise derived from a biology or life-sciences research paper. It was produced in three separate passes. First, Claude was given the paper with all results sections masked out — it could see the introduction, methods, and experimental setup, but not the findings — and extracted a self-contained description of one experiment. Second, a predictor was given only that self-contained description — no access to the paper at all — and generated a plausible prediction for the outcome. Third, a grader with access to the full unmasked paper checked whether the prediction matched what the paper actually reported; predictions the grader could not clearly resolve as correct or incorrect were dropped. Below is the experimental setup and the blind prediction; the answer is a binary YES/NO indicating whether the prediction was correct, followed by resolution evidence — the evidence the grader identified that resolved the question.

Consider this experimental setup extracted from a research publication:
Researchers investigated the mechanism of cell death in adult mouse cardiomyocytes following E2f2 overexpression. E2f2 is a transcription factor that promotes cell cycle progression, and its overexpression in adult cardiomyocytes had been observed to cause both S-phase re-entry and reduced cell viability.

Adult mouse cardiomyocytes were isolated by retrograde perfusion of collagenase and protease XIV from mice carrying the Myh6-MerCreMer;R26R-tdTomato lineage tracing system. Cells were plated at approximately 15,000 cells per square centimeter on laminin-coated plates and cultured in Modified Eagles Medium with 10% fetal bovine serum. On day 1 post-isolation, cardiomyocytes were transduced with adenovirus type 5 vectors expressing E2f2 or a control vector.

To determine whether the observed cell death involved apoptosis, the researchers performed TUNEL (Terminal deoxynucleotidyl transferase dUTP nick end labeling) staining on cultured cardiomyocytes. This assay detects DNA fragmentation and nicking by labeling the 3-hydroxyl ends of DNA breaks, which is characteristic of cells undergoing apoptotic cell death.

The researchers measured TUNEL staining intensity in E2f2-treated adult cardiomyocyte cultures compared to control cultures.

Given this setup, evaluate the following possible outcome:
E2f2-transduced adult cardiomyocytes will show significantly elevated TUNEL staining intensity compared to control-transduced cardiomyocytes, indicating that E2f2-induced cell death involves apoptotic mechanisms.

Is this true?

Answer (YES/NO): NO